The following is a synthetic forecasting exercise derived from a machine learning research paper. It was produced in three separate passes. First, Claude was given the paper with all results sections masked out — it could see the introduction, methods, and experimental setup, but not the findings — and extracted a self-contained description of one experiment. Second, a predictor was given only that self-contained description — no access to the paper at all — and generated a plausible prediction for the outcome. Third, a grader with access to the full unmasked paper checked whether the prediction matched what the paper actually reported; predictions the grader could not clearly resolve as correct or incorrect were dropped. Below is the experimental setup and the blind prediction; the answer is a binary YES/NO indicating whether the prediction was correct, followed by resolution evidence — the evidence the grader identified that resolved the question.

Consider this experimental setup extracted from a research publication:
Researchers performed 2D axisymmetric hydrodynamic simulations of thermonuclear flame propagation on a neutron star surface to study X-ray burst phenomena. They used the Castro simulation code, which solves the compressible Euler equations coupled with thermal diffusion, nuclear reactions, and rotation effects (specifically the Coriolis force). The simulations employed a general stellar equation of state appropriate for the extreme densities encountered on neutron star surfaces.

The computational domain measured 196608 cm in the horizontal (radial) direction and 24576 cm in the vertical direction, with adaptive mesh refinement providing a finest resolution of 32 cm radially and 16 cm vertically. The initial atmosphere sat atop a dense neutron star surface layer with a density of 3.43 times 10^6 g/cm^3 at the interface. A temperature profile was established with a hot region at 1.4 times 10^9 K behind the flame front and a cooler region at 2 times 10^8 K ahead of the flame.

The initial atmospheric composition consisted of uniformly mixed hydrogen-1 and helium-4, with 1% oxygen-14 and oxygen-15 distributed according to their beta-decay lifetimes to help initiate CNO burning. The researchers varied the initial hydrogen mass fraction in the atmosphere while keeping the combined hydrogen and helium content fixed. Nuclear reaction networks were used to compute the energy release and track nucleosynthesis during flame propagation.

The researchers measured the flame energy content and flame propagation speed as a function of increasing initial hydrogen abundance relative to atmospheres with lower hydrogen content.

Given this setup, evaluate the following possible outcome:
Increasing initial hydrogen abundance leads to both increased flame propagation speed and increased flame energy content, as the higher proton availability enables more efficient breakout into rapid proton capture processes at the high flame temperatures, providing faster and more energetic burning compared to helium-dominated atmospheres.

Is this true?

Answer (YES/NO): NO